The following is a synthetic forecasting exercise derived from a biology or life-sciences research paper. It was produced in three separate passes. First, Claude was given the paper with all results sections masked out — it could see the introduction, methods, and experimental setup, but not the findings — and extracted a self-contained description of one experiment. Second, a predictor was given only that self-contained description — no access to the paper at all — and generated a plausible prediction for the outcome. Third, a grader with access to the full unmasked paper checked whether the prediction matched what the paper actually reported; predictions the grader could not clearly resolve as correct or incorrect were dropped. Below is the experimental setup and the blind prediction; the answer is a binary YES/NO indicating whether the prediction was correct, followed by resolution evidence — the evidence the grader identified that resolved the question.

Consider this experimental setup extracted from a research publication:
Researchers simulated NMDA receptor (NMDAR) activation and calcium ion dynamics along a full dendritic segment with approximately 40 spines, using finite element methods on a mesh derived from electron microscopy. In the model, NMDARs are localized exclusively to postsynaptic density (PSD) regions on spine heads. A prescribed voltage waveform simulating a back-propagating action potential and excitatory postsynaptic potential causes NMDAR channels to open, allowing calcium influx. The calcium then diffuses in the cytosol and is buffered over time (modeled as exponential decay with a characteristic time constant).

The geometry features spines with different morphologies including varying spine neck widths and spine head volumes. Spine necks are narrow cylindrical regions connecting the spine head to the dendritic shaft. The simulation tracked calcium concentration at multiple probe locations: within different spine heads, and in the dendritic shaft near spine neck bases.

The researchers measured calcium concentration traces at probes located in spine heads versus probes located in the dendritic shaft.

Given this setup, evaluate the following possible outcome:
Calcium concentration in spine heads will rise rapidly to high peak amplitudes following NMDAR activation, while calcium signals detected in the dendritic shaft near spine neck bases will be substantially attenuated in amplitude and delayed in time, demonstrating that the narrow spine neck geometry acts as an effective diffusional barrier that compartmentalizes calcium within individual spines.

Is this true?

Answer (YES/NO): YES